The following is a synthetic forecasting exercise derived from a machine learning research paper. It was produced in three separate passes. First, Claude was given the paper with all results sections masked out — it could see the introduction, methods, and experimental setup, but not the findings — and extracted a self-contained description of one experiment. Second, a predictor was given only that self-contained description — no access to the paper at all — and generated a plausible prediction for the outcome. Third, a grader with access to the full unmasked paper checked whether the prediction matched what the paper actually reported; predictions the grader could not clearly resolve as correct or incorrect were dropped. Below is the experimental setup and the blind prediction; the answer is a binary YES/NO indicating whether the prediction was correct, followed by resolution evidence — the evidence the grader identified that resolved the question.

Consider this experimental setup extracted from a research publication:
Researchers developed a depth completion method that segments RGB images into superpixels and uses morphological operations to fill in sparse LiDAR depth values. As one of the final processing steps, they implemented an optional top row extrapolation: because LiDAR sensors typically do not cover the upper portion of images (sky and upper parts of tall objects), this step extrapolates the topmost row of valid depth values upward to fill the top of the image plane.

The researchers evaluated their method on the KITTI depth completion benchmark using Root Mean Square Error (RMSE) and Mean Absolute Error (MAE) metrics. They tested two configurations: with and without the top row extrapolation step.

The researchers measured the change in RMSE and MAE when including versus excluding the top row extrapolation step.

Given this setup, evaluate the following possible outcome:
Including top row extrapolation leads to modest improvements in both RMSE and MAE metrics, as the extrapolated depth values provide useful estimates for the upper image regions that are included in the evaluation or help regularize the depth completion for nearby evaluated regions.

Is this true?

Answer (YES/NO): NO